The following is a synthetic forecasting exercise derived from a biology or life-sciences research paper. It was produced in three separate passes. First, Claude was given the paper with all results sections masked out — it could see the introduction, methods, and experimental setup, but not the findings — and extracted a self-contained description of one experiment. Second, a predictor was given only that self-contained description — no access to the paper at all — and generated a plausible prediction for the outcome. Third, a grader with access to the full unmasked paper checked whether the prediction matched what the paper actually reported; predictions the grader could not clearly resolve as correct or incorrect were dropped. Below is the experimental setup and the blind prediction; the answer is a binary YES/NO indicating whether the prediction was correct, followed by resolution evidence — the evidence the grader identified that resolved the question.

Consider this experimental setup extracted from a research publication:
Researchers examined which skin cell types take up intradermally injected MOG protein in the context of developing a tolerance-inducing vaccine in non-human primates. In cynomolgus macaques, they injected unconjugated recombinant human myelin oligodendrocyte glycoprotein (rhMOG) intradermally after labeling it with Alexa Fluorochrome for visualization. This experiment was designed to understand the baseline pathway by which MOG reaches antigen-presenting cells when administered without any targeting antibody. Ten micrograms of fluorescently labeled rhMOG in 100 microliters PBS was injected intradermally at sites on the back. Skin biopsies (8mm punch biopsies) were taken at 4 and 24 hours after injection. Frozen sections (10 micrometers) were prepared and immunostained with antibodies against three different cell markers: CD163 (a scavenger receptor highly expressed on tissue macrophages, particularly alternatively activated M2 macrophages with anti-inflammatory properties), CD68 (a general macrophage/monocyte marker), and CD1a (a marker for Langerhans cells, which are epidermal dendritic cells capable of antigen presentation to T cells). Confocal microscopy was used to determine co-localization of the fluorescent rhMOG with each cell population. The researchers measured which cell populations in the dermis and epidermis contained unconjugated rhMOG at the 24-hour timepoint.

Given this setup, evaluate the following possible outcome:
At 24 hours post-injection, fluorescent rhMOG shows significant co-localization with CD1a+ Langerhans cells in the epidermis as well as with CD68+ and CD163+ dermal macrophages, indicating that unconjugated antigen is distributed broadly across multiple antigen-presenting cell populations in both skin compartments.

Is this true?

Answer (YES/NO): NO